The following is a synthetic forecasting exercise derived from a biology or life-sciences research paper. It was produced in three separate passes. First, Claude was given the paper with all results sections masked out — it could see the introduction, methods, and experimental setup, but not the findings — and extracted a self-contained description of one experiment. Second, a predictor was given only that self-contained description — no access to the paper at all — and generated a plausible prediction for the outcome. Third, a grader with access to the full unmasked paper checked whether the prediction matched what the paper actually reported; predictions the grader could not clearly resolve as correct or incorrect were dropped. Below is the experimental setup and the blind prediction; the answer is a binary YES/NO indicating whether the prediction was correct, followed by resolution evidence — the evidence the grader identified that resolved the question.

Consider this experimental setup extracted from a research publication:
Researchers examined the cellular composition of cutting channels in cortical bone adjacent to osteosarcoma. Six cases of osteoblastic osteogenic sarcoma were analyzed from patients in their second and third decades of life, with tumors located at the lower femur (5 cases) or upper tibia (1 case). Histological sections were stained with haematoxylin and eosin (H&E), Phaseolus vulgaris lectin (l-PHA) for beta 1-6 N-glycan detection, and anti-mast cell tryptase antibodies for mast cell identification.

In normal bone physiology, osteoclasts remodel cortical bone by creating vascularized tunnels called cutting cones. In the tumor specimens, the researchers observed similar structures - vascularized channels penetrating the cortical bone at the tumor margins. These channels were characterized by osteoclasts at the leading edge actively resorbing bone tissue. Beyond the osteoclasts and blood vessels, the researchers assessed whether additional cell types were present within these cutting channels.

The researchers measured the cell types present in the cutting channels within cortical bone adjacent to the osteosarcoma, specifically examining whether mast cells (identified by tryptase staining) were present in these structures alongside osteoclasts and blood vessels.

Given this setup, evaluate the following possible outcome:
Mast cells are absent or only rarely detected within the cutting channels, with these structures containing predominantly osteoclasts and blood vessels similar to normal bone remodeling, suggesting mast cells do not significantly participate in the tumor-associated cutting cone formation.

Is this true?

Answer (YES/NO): NO